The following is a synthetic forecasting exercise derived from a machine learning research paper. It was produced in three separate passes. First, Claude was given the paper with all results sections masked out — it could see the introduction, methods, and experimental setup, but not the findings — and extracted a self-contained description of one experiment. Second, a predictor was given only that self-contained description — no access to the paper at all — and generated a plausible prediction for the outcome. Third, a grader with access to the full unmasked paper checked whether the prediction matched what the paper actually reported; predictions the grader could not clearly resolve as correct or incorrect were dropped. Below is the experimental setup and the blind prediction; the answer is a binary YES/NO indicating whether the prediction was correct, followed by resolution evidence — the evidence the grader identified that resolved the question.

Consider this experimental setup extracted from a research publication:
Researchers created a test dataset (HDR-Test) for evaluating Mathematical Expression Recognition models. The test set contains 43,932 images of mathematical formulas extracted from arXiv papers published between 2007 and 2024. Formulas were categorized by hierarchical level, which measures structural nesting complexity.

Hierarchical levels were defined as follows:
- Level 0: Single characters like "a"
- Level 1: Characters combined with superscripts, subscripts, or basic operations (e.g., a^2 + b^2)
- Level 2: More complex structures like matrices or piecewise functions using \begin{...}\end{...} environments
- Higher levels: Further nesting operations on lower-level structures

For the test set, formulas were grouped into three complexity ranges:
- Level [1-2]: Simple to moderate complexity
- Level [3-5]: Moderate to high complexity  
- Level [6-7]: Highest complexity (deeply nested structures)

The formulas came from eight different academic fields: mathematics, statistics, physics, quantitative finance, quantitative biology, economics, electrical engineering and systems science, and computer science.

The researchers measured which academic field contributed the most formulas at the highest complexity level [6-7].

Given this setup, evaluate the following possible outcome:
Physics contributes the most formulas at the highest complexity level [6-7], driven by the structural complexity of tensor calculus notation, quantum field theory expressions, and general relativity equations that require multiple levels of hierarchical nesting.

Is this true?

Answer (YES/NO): NO